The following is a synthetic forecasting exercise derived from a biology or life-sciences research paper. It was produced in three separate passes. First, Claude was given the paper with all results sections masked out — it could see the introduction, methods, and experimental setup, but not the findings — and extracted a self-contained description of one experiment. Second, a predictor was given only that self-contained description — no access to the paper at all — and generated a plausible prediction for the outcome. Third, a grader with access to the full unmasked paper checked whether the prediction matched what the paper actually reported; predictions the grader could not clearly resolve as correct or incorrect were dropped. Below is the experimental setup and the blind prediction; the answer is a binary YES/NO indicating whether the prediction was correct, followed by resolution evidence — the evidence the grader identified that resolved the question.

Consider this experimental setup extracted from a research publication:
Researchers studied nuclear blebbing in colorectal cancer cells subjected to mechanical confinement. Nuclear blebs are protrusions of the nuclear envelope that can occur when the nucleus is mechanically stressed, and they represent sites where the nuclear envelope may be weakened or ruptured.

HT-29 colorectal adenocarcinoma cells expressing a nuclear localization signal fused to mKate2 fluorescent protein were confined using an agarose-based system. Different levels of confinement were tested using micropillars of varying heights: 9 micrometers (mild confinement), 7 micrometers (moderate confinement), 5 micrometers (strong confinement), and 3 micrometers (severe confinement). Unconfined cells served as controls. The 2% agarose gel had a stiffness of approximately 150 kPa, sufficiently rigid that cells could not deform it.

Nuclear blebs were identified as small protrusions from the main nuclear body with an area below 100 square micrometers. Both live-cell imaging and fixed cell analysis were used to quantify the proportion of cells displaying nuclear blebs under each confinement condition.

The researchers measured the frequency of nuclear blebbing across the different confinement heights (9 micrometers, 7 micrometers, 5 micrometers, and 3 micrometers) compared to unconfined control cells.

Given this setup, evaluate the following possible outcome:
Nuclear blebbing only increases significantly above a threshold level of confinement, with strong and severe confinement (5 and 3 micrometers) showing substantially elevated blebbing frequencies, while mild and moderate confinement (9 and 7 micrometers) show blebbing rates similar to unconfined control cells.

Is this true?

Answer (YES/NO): NO